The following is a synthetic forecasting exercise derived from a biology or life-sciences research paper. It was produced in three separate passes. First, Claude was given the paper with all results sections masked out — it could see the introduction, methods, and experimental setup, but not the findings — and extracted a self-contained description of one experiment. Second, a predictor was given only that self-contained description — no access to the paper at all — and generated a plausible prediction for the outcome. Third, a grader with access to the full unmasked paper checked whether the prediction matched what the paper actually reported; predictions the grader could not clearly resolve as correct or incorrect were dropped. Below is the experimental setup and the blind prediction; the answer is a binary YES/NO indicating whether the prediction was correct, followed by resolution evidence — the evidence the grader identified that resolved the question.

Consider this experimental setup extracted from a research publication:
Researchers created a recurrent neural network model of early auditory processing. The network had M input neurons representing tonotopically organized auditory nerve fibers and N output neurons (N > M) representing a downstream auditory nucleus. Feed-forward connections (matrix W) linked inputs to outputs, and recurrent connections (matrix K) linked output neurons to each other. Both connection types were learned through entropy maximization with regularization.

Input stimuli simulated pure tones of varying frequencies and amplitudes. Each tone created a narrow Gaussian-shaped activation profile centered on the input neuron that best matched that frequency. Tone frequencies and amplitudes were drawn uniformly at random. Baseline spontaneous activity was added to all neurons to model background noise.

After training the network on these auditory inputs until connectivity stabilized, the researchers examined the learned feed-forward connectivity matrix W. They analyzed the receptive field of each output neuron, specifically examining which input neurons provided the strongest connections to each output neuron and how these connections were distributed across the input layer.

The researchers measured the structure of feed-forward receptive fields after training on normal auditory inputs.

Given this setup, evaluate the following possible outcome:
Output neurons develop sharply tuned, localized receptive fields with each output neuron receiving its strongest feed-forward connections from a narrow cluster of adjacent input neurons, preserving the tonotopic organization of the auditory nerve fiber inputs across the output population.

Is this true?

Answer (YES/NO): YES